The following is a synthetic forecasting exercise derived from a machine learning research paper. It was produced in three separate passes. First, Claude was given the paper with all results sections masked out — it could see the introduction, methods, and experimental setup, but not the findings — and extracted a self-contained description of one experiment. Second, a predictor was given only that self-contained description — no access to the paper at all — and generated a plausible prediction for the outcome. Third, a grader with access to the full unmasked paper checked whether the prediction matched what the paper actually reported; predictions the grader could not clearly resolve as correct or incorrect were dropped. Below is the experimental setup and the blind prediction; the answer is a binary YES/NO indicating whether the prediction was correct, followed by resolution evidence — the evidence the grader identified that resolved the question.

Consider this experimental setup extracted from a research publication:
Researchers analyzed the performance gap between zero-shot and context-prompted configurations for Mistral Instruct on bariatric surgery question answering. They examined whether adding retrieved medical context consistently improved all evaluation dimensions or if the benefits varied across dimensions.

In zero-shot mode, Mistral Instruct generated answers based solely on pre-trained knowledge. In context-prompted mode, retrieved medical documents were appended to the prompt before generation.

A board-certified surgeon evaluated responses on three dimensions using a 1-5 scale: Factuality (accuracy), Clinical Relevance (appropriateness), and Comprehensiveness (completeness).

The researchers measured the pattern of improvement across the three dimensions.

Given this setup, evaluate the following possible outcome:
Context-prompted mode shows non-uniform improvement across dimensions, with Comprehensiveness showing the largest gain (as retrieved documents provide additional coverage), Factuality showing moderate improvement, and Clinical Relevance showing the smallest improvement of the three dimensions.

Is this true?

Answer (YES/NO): YES